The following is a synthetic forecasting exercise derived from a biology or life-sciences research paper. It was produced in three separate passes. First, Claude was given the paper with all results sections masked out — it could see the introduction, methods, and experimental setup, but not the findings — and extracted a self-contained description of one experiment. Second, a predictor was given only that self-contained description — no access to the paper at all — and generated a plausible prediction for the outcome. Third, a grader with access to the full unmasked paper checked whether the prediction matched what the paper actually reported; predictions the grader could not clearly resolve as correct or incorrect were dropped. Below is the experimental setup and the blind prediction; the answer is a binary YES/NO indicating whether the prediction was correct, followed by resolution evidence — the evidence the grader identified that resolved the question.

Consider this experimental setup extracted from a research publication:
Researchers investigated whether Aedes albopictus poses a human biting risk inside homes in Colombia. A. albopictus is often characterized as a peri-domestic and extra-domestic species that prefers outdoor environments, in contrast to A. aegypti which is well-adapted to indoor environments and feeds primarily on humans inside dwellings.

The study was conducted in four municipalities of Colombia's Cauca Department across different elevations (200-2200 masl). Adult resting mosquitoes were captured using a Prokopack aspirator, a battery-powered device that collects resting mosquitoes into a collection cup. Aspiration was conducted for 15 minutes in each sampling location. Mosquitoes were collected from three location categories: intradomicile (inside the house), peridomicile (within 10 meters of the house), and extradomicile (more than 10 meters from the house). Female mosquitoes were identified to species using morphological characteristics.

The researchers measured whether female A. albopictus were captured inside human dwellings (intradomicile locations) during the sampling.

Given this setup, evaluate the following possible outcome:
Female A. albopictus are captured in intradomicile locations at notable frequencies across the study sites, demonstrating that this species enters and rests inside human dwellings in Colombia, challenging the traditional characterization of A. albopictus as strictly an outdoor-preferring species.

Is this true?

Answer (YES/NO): YES